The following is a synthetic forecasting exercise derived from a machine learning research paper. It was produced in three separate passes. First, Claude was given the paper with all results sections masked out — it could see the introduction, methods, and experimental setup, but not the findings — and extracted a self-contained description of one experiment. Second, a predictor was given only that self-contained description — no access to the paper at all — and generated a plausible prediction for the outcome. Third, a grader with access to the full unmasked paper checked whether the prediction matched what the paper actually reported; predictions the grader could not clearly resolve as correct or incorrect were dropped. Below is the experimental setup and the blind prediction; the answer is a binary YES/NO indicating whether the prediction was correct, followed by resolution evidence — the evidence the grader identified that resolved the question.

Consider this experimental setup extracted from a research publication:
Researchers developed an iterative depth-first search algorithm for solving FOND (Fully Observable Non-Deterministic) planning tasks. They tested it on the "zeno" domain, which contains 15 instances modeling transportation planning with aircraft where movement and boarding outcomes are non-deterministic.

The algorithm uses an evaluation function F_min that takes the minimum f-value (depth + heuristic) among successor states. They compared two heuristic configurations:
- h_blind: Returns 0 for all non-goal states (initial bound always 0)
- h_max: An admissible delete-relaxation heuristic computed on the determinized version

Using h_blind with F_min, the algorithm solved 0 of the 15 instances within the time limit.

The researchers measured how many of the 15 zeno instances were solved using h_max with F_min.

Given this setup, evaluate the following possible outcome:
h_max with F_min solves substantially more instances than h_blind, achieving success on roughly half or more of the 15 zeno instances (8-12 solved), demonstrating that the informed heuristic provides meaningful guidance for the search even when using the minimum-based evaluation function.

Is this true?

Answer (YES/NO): NO